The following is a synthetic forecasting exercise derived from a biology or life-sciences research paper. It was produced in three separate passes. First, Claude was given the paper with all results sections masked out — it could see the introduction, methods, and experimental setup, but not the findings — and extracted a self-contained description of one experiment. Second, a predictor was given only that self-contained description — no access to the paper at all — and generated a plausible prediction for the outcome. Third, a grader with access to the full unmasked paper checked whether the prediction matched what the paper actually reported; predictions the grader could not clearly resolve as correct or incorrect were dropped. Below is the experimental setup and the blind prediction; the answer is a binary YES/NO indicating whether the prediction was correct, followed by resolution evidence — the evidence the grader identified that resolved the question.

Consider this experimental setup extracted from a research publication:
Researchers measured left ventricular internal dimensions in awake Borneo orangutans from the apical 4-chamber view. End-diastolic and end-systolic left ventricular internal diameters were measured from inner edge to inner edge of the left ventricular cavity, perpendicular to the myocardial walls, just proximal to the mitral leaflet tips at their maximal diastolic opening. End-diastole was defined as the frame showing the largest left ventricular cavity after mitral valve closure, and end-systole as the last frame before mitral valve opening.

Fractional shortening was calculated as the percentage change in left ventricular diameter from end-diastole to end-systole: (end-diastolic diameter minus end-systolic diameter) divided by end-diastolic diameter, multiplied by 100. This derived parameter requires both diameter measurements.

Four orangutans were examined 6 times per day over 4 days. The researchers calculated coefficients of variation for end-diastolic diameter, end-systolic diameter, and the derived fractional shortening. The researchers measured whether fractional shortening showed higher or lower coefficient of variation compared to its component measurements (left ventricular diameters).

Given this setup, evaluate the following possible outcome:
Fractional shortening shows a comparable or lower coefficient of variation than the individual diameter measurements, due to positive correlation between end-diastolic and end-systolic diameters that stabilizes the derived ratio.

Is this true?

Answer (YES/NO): NO